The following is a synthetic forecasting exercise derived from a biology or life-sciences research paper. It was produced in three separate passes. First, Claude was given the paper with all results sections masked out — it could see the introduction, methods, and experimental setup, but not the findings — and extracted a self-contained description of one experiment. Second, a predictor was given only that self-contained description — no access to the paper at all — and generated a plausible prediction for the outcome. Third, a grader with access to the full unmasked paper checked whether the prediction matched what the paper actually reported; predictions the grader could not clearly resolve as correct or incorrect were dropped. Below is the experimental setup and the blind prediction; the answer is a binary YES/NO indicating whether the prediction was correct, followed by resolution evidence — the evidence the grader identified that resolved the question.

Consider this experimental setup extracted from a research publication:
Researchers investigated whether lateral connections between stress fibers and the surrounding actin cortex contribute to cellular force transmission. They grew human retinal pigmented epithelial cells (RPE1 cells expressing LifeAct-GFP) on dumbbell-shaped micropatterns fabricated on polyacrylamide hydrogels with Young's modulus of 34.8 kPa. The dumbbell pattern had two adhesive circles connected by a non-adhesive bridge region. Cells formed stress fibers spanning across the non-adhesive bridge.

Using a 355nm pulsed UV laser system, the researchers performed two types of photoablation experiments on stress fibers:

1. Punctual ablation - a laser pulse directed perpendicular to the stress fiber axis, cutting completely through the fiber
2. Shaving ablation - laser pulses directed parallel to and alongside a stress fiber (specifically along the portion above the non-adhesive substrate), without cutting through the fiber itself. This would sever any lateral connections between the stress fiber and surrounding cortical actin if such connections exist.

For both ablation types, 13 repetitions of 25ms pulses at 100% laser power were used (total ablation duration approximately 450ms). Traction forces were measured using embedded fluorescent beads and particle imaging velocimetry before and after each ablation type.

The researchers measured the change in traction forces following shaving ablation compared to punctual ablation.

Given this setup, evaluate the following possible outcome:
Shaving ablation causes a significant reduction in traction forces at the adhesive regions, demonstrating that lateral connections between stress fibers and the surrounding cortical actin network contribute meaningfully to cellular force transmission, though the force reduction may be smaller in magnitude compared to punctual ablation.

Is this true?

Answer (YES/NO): NO